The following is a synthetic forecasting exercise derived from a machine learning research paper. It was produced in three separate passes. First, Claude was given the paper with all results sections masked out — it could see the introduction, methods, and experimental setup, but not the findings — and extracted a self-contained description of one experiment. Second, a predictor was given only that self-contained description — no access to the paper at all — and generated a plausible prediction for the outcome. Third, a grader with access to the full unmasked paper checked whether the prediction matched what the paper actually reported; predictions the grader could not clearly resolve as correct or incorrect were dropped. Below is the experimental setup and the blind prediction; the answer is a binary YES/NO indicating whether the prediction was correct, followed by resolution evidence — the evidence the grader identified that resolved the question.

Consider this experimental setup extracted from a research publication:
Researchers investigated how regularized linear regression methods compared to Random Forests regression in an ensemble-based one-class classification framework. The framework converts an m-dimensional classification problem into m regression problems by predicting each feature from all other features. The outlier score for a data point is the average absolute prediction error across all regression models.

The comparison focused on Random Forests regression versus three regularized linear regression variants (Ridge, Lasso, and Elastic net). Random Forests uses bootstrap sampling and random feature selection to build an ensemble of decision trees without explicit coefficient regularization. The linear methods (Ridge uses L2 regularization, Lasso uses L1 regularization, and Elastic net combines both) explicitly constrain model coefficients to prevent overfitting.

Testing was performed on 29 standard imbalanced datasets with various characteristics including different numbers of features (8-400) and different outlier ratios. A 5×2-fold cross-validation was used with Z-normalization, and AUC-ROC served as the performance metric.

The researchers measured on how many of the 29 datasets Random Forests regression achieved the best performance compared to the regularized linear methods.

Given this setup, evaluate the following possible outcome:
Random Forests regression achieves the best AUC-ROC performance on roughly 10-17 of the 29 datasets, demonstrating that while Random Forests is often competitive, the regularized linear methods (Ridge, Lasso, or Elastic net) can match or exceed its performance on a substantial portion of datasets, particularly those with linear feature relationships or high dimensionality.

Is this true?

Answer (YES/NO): YES